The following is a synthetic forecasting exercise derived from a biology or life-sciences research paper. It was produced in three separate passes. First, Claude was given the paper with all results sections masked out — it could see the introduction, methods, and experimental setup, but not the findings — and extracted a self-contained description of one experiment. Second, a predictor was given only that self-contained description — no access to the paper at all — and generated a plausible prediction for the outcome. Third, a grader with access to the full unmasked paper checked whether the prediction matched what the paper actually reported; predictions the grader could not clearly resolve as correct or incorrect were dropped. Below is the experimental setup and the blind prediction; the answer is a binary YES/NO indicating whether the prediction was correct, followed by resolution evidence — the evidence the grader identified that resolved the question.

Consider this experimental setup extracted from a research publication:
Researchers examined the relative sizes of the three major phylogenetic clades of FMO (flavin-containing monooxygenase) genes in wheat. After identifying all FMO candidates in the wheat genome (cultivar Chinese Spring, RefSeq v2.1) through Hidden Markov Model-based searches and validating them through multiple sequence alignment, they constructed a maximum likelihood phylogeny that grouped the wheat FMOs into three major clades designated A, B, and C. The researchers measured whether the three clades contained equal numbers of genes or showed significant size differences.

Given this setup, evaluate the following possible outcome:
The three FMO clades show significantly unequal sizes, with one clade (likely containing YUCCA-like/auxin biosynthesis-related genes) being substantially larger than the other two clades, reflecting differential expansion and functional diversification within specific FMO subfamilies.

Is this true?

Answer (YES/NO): YES